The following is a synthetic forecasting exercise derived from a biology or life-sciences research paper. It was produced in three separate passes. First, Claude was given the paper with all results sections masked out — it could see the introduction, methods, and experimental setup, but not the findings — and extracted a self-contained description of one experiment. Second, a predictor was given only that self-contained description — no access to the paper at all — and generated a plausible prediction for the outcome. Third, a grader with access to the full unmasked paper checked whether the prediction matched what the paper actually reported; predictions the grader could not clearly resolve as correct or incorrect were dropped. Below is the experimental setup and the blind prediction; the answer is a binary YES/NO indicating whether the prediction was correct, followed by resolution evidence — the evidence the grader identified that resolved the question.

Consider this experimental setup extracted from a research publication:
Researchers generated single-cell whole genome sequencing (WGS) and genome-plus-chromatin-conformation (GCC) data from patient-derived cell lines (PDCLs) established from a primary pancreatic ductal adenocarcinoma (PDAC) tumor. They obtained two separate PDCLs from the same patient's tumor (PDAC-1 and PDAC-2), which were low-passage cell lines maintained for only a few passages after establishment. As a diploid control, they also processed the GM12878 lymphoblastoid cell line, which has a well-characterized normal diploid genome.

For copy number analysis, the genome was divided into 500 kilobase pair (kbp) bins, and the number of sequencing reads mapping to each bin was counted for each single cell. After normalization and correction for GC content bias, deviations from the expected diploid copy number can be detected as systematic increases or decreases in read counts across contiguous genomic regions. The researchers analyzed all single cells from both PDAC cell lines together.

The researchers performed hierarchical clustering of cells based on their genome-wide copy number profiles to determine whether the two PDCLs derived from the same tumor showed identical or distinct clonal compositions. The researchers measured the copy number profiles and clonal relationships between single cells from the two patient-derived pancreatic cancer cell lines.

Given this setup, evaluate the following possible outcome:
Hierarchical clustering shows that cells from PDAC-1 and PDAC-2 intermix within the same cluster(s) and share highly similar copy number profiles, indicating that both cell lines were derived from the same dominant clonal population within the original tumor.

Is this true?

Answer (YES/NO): NO